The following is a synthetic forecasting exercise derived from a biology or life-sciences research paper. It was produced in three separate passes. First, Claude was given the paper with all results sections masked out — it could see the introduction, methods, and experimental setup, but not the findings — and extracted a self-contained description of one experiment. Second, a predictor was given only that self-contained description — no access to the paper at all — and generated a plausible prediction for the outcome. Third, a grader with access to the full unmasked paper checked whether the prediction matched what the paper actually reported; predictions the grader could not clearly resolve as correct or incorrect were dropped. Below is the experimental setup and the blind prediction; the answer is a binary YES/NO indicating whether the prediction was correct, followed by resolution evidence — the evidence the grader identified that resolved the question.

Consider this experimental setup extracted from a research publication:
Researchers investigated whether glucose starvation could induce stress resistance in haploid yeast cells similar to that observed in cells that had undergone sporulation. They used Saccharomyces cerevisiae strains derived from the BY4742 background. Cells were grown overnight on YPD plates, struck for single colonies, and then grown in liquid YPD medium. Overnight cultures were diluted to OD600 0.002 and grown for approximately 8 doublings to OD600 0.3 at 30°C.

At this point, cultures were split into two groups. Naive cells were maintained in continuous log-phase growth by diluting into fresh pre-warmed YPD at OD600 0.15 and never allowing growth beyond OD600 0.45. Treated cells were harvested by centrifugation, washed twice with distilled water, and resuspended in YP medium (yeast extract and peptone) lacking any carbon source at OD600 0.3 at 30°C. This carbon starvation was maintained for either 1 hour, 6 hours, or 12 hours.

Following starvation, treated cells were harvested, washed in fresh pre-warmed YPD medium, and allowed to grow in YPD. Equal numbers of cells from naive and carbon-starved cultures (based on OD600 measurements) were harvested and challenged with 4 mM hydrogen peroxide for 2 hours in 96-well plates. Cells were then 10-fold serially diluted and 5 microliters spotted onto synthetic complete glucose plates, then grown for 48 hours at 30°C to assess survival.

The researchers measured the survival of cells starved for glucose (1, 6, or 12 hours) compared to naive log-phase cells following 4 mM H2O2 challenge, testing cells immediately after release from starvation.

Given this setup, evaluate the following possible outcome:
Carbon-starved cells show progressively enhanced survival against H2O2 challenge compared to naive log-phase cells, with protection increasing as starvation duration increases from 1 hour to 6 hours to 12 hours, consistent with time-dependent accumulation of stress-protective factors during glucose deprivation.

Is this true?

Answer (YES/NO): NO